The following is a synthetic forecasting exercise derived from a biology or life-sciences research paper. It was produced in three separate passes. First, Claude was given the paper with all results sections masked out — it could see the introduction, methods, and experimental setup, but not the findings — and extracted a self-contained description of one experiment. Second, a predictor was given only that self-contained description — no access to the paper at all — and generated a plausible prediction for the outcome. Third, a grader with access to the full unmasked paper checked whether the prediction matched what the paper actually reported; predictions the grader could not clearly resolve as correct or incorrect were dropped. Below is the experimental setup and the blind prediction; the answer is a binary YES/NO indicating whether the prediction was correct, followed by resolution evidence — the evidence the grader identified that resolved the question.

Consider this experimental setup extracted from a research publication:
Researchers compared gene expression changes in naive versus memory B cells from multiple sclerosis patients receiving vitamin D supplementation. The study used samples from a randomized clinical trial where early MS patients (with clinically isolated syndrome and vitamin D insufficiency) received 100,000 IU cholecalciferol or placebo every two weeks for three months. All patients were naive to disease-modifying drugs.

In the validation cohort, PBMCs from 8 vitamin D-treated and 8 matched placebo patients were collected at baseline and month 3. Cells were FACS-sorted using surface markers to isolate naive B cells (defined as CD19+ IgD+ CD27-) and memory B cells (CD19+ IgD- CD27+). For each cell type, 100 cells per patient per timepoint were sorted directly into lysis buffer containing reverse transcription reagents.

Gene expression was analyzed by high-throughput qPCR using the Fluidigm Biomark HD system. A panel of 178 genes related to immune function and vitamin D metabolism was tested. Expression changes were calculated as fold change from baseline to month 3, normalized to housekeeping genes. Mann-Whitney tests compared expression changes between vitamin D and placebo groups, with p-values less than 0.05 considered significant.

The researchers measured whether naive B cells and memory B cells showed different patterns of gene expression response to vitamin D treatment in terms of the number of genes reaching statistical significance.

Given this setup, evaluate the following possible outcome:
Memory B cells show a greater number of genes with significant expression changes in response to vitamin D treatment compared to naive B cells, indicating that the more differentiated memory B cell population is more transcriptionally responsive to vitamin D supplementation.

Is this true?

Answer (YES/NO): NO